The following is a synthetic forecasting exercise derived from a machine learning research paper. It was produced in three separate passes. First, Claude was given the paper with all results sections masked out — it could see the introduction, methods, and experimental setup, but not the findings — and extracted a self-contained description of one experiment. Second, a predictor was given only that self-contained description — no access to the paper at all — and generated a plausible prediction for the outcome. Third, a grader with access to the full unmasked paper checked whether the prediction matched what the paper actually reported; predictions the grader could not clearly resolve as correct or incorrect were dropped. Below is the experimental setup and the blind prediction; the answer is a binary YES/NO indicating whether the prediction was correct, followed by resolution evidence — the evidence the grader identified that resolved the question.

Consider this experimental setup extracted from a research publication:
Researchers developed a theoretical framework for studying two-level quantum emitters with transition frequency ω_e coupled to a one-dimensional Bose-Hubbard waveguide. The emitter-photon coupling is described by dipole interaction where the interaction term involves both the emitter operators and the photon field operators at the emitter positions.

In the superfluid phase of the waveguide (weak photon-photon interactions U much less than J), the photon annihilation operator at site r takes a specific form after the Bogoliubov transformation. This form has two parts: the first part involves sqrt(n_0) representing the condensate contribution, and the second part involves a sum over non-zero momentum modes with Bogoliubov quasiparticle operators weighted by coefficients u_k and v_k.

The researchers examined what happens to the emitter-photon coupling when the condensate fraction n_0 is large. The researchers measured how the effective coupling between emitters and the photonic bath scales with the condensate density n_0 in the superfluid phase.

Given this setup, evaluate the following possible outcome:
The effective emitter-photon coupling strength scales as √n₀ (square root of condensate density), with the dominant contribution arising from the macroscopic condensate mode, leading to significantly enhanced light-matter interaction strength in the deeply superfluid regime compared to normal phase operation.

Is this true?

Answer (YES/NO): NO